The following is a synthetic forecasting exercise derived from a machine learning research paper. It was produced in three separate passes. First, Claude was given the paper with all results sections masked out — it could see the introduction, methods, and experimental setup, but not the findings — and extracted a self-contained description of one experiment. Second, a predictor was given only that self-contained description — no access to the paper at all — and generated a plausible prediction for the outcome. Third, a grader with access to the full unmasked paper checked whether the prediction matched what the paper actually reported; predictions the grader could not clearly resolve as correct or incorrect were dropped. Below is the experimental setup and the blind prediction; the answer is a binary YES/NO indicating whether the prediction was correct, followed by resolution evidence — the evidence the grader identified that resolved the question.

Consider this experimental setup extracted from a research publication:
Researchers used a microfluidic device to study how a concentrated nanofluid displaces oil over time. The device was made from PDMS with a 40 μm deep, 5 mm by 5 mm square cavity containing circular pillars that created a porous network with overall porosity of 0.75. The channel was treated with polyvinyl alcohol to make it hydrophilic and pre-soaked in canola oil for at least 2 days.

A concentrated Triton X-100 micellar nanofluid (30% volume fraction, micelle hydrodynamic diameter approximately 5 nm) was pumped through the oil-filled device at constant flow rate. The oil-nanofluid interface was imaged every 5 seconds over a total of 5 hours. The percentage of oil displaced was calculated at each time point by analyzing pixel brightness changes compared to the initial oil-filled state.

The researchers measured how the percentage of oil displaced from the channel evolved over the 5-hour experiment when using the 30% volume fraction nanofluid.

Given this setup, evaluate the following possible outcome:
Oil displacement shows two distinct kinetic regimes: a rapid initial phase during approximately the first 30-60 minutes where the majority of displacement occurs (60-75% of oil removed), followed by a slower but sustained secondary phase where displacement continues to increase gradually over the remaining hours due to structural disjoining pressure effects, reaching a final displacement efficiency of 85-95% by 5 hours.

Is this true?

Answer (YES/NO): NO